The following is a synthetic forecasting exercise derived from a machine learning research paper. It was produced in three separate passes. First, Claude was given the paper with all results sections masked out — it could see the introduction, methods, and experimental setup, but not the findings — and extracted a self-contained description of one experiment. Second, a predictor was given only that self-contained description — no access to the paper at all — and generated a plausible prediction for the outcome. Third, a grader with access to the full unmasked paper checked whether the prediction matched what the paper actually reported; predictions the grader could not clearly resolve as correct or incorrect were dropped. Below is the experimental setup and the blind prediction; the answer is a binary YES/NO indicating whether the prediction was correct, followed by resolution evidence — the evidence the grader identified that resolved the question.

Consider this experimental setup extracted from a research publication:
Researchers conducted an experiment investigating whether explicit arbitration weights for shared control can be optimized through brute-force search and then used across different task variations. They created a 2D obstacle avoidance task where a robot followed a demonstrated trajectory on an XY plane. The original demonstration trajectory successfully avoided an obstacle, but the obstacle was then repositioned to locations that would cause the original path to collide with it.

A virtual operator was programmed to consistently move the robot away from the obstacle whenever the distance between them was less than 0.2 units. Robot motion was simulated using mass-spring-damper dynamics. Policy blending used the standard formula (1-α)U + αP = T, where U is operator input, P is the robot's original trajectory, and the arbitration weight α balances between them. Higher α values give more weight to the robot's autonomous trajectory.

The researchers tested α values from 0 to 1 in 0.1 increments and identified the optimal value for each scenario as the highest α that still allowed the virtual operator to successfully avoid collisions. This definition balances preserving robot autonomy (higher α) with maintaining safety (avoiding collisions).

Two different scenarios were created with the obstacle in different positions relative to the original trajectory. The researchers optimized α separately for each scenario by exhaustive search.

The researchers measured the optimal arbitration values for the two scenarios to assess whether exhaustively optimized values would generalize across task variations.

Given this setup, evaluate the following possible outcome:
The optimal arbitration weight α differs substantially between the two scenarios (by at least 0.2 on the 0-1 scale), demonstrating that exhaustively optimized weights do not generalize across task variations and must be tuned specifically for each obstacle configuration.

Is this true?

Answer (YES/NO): YES